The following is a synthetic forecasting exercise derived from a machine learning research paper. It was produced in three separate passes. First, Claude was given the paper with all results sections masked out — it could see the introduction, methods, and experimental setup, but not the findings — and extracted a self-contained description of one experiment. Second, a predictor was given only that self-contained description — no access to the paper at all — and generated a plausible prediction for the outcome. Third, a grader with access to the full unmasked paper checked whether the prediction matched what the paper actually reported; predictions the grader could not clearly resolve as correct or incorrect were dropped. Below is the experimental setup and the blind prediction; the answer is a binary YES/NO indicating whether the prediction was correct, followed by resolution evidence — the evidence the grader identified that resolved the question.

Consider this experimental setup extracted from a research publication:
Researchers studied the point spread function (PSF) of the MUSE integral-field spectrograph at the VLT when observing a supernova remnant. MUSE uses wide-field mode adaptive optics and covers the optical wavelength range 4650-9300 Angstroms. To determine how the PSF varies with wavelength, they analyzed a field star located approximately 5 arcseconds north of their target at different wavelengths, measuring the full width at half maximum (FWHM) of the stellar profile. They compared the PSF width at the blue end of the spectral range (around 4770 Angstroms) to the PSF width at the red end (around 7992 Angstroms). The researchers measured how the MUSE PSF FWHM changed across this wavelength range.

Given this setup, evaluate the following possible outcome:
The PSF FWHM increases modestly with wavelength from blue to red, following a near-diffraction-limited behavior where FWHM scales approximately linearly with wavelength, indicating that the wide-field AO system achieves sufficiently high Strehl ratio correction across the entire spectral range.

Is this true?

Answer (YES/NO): NO